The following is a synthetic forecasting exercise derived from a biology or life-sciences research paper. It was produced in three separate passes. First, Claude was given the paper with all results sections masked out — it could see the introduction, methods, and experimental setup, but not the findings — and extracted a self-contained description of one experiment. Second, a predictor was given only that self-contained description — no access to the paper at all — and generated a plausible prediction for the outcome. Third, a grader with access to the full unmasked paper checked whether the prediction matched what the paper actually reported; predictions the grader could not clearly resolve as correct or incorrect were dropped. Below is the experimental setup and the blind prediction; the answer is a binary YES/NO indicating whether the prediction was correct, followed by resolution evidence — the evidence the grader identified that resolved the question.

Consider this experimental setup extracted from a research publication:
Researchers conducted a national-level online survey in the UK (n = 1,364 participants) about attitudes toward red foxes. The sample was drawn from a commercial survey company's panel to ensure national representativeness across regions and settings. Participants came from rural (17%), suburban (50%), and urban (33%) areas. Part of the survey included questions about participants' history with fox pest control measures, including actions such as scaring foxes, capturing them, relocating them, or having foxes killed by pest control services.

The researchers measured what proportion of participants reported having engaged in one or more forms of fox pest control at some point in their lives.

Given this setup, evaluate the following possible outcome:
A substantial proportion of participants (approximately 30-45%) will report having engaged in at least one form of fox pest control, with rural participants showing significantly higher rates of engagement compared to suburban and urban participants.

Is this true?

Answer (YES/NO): NO